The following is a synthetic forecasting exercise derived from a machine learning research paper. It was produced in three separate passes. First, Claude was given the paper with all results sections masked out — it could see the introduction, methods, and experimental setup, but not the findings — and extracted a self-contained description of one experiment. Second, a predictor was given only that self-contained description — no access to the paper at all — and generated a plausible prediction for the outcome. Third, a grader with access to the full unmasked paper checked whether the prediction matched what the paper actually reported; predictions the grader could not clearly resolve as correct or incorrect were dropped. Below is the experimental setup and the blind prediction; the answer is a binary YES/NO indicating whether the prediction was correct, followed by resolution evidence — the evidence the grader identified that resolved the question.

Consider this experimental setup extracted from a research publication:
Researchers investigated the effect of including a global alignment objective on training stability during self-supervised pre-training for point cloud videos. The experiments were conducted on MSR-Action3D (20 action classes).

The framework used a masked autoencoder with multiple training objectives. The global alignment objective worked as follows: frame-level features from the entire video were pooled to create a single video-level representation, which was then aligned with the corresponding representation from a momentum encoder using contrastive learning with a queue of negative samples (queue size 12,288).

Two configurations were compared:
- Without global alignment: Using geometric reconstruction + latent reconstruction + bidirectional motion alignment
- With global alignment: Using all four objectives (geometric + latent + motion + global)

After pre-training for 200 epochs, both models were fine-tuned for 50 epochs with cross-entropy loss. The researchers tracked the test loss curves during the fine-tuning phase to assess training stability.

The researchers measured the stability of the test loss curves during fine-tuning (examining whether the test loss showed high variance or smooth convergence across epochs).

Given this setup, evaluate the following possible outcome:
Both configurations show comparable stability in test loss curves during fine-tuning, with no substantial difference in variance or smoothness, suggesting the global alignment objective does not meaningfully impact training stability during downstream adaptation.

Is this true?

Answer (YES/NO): NO